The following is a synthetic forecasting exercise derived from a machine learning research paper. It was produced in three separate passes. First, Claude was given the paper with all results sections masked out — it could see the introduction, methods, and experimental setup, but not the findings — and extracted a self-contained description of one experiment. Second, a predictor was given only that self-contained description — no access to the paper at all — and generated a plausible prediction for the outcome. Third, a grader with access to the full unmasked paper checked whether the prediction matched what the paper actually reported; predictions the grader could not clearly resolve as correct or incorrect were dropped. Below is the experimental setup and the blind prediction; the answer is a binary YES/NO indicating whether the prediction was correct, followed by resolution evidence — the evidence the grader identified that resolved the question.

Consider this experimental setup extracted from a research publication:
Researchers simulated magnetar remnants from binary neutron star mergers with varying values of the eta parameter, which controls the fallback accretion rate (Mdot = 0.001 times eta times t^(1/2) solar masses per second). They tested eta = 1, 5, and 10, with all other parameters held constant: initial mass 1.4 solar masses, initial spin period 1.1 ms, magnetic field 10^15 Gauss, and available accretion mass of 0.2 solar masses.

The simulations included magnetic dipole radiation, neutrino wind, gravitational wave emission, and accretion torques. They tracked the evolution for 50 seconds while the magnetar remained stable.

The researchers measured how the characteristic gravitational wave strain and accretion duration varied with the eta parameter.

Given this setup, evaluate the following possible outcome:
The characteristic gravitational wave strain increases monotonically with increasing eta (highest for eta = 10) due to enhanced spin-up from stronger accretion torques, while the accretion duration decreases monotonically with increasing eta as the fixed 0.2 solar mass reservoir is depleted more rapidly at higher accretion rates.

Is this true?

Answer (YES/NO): YES